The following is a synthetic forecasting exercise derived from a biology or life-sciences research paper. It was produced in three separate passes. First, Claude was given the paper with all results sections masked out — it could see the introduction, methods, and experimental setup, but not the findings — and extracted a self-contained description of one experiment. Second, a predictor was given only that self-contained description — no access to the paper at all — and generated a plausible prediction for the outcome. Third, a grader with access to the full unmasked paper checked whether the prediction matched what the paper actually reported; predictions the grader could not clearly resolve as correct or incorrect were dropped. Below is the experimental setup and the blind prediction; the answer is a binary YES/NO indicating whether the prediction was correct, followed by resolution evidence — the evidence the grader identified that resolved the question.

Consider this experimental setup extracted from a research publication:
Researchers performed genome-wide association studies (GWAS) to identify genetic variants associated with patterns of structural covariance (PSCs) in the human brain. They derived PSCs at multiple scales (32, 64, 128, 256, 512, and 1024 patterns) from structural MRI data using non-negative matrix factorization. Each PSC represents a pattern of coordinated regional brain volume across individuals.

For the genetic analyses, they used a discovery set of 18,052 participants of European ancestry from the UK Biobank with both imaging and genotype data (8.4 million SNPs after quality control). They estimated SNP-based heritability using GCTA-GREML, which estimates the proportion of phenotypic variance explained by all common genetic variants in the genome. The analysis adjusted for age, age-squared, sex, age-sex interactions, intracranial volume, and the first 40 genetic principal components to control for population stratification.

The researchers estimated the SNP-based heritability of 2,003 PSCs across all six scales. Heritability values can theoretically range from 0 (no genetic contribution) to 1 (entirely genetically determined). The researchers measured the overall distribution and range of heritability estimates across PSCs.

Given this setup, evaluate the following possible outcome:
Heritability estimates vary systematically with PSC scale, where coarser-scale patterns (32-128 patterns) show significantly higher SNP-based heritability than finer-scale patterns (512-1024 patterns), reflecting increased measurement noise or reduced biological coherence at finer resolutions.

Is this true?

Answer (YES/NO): NO